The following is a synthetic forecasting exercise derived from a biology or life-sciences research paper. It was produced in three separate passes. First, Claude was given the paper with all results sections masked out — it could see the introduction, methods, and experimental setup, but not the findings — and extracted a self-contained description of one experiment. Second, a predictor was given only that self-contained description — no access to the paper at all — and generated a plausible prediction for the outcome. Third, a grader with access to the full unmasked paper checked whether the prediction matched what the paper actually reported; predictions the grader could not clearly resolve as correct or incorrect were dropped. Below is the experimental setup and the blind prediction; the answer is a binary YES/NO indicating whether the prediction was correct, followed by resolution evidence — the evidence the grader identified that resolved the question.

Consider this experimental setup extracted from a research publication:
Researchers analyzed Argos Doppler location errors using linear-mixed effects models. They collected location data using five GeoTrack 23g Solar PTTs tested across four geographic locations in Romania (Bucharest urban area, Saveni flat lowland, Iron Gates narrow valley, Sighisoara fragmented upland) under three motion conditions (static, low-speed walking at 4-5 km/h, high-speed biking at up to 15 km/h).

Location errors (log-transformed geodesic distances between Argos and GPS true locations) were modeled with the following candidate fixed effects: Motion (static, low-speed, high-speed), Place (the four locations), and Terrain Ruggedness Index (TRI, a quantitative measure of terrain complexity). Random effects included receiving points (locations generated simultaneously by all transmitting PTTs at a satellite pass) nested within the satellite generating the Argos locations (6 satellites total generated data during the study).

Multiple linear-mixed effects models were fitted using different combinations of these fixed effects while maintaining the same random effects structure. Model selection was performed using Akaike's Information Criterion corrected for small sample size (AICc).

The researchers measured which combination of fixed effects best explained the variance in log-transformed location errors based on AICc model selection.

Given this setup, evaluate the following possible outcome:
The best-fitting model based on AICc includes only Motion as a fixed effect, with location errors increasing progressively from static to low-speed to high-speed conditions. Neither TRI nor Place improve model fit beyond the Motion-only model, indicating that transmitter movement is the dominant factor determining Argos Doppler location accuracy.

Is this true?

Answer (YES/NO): NO